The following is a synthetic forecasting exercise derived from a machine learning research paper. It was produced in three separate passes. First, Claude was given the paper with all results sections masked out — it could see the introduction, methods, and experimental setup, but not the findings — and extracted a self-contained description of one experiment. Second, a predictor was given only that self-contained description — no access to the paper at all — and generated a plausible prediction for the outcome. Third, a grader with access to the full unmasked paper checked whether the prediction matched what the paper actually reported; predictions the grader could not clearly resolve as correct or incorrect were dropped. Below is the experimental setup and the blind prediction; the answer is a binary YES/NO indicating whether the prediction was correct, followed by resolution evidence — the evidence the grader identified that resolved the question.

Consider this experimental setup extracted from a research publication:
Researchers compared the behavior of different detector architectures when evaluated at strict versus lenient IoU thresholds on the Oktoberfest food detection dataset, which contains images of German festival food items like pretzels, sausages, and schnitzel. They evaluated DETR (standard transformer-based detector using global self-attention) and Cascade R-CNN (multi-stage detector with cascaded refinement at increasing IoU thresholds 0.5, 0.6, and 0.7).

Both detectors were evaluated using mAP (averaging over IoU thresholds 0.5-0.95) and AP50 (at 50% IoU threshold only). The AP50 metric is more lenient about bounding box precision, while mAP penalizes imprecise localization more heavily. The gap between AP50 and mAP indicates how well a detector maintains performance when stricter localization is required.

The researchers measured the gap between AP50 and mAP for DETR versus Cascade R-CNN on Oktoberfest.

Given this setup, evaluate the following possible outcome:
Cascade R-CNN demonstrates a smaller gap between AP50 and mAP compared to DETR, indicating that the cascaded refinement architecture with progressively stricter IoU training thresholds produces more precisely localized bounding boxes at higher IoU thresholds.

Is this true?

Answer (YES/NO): NO